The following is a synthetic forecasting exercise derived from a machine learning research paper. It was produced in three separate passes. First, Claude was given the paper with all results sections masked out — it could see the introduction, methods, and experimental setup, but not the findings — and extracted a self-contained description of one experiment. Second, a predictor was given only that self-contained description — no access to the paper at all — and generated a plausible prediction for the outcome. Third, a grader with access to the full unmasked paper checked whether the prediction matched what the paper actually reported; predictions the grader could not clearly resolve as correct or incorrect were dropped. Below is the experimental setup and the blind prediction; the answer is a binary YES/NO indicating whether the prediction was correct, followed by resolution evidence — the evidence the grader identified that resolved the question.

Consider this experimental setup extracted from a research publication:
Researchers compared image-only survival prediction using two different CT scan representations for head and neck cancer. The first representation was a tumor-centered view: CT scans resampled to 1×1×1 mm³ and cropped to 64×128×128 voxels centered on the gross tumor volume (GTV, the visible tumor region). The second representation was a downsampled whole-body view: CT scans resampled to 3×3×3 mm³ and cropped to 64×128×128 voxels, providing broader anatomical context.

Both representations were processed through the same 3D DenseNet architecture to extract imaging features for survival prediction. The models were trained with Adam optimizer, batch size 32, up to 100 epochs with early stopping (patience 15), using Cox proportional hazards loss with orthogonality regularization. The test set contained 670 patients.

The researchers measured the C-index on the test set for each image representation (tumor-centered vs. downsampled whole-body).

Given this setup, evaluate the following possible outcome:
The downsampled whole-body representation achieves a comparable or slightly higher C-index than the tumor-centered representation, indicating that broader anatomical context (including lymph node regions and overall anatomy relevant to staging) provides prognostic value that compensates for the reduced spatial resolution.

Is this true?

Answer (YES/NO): YES